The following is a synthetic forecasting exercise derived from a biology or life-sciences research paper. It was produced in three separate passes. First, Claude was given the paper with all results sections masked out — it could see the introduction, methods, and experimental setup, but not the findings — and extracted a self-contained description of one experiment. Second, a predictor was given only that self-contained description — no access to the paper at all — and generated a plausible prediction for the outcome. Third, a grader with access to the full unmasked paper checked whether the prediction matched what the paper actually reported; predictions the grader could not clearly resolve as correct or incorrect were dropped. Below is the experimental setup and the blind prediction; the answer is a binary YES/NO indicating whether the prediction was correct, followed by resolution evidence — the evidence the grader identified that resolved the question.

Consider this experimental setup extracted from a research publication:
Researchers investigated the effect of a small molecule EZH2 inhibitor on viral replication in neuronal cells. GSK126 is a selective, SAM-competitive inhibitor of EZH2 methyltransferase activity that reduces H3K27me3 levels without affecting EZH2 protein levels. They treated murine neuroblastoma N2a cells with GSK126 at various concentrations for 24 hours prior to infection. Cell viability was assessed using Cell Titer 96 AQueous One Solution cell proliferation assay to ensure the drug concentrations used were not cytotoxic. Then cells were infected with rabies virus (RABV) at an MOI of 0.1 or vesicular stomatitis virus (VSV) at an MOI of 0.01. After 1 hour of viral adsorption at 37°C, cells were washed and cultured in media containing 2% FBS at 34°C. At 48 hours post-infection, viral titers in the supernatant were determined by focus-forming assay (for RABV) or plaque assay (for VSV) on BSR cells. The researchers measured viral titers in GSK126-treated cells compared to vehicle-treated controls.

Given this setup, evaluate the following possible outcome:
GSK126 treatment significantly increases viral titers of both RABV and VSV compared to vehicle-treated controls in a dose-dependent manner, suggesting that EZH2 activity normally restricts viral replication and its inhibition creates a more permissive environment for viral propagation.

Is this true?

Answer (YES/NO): NO